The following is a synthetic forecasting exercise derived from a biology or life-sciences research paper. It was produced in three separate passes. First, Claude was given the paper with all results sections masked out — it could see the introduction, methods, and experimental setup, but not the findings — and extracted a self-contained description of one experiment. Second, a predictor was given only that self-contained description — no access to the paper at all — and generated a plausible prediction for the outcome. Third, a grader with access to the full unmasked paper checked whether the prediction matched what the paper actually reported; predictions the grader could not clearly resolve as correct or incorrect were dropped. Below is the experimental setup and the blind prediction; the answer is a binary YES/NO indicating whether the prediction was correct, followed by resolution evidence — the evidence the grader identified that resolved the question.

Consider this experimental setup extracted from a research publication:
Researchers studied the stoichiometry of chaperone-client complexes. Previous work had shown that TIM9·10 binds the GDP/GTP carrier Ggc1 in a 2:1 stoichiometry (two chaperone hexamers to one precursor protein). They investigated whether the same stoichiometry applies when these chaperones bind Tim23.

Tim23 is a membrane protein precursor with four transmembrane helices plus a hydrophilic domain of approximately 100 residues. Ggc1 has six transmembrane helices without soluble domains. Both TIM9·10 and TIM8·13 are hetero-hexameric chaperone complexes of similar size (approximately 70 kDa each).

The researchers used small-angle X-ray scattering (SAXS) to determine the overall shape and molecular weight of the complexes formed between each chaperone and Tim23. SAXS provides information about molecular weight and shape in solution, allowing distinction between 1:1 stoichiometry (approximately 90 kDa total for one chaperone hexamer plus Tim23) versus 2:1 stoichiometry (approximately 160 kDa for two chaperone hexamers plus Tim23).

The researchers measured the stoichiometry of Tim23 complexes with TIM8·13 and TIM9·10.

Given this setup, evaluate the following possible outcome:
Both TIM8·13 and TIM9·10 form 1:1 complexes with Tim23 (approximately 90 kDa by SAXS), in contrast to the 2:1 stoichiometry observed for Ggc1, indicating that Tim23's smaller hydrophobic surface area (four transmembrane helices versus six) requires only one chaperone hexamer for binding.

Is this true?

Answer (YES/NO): YES